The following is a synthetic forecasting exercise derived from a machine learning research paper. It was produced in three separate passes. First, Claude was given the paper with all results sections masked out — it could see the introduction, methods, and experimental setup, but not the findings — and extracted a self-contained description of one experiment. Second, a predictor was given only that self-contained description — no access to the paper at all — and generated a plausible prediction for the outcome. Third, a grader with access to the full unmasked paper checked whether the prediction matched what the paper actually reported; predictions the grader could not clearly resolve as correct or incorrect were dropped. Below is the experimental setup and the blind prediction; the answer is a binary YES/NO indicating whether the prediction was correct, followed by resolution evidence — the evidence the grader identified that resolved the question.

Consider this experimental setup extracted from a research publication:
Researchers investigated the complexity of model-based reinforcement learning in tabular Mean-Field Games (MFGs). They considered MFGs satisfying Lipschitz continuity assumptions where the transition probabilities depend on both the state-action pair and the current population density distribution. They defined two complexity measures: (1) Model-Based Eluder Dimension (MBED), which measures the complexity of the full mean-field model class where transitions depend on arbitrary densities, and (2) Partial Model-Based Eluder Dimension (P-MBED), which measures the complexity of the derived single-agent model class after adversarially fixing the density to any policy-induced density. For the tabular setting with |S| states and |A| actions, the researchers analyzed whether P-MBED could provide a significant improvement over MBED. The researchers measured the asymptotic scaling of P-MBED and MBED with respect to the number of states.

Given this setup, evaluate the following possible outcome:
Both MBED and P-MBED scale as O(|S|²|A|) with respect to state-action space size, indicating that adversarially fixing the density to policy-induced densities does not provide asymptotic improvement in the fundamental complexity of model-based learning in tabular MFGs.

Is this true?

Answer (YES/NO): NO